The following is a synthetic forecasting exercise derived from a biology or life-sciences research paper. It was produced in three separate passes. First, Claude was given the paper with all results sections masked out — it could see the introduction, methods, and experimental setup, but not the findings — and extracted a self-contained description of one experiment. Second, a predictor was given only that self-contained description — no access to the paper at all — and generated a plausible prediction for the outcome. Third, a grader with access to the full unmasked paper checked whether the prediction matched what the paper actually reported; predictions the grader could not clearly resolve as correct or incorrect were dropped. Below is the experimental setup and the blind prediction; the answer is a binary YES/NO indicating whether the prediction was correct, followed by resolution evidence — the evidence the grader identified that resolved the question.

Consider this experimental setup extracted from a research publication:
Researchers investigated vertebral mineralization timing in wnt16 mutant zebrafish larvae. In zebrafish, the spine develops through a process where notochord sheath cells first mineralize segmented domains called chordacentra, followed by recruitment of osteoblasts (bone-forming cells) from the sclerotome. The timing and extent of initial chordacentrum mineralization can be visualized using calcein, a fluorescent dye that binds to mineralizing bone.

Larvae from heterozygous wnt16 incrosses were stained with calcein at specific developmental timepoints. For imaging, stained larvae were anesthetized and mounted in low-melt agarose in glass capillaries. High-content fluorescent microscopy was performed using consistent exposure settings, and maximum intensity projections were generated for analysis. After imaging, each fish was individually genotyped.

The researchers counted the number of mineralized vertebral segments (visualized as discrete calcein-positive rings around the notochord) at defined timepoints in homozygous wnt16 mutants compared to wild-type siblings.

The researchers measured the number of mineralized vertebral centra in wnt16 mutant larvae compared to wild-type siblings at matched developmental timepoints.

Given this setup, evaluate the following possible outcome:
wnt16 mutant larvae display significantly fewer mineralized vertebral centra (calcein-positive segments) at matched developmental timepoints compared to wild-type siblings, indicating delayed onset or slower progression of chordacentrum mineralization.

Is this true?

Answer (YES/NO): NO